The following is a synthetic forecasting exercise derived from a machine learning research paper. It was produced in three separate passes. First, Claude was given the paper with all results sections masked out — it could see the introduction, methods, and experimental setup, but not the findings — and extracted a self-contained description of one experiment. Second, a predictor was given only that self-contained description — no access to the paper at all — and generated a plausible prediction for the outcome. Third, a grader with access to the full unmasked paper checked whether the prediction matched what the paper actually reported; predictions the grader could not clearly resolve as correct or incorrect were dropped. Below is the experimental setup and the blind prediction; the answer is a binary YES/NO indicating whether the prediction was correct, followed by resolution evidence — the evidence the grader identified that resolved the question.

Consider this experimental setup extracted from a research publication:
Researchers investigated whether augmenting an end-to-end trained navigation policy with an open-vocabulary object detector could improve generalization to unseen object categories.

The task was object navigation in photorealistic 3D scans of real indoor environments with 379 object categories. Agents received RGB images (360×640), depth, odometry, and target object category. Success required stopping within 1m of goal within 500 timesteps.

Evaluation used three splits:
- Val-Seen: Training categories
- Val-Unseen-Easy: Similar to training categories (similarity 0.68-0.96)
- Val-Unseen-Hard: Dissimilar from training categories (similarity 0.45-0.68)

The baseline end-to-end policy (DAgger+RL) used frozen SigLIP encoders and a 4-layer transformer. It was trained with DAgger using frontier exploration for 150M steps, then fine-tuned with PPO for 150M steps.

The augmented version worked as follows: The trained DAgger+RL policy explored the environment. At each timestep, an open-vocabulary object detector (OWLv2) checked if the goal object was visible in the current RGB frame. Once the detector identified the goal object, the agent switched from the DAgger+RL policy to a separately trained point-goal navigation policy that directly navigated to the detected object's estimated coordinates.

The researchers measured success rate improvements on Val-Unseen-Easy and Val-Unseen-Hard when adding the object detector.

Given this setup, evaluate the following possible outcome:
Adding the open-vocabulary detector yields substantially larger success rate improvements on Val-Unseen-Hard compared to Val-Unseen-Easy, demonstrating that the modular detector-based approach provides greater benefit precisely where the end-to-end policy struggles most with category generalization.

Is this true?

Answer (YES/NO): YES